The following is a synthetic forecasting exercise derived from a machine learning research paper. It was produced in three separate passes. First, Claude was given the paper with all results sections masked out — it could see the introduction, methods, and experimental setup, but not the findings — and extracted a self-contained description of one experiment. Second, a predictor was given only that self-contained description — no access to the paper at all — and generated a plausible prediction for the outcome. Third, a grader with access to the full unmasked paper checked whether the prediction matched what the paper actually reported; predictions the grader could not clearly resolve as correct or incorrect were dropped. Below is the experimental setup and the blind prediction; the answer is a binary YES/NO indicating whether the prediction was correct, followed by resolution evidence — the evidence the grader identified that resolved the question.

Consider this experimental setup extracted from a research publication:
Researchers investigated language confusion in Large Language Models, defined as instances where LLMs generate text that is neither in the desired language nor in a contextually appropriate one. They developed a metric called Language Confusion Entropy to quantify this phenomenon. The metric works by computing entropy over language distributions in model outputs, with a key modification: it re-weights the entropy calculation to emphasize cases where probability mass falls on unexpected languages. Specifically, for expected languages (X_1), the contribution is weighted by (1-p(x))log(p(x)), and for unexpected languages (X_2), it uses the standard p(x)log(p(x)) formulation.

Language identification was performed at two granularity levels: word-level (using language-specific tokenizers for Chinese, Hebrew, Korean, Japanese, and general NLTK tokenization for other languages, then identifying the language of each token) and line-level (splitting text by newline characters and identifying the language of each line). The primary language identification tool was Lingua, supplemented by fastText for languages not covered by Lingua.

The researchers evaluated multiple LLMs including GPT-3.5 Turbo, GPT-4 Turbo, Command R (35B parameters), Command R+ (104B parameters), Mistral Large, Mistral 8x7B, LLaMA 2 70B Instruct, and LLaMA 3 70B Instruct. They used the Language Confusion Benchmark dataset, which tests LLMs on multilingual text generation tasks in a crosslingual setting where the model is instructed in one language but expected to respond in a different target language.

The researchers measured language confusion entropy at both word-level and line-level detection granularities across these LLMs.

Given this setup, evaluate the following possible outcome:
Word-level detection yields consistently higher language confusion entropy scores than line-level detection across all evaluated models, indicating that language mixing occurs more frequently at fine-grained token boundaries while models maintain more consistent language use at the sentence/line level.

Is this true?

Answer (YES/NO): YES